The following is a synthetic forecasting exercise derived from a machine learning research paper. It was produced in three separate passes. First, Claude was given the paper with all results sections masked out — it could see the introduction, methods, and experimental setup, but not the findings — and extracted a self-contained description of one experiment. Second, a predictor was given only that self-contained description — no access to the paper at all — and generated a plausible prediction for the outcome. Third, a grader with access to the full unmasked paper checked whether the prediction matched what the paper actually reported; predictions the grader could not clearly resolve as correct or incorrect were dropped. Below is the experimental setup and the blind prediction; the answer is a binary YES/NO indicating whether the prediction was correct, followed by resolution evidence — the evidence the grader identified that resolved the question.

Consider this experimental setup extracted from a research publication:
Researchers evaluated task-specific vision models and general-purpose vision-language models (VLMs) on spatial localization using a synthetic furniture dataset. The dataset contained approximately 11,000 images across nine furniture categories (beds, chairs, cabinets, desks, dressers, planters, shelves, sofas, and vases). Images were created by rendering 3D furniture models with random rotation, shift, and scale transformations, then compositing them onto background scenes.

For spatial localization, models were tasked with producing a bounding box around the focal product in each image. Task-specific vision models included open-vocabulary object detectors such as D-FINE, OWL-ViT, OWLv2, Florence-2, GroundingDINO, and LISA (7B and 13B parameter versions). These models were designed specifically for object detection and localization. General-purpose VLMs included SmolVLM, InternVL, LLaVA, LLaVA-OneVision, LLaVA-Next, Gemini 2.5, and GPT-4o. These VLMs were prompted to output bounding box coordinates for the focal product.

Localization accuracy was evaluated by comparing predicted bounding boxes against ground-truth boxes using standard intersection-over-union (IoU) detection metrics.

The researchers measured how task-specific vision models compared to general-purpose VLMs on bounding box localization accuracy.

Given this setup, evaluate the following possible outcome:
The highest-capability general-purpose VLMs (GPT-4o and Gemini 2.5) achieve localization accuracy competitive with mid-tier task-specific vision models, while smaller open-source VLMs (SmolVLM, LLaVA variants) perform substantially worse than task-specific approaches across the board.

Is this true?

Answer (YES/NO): NO